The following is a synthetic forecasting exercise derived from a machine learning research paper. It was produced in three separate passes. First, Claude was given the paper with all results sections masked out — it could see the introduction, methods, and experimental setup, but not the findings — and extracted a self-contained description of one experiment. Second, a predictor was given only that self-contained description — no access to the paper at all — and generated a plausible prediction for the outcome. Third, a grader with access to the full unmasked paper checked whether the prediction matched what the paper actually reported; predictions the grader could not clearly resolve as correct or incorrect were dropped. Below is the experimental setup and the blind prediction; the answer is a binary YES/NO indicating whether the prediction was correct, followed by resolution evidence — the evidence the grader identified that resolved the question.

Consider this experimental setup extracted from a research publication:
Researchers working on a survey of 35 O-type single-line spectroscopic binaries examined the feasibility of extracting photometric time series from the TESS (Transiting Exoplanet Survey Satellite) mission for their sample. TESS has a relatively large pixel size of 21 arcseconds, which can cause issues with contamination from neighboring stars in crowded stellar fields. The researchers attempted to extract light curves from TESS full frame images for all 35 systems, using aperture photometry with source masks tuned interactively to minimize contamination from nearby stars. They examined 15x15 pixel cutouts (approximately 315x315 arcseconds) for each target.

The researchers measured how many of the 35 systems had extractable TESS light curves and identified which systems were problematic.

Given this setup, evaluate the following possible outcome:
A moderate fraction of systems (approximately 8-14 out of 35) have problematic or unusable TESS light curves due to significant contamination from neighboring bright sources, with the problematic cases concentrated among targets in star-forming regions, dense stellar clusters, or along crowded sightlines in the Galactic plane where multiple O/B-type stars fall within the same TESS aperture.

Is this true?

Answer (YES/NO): NO